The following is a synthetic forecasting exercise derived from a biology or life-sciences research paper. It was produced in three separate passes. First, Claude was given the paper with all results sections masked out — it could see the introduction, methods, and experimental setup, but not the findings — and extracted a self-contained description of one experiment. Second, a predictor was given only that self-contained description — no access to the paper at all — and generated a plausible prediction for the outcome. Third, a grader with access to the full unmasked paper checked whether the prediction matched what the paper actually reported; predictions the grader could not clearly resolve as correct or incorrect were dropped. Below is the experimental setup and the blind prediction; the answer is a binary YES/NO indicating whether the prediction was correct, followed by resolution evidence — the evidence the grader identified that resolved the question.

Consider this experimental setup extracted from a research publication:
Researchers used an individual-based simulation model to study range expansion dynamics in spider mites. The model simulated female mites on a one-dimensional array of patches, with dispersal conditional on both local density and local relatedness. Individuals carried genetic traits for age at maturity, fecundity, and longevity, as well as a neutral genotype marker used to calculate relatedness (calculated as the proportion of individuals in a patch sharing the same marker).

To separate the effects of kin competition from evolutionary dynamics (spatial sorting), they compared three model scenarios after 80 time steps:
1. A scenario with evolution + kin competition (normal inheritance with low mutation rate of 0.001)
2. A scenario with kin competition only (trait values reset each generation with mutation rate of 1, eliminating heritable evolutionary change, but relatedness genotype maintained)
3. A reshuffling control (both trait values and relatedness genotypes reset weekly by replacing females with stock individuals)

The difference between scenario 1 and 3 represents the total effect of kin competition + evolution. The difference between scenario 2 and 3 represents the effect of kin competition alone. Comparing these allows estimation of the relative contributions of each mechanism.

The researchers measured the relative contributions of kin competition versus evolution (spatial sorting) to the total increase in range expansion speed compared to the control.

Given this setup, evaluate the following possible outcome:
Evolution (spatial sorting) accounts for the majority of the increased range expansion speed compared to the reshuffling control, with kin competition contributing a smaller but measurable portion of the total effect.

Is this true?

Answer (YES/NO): NO